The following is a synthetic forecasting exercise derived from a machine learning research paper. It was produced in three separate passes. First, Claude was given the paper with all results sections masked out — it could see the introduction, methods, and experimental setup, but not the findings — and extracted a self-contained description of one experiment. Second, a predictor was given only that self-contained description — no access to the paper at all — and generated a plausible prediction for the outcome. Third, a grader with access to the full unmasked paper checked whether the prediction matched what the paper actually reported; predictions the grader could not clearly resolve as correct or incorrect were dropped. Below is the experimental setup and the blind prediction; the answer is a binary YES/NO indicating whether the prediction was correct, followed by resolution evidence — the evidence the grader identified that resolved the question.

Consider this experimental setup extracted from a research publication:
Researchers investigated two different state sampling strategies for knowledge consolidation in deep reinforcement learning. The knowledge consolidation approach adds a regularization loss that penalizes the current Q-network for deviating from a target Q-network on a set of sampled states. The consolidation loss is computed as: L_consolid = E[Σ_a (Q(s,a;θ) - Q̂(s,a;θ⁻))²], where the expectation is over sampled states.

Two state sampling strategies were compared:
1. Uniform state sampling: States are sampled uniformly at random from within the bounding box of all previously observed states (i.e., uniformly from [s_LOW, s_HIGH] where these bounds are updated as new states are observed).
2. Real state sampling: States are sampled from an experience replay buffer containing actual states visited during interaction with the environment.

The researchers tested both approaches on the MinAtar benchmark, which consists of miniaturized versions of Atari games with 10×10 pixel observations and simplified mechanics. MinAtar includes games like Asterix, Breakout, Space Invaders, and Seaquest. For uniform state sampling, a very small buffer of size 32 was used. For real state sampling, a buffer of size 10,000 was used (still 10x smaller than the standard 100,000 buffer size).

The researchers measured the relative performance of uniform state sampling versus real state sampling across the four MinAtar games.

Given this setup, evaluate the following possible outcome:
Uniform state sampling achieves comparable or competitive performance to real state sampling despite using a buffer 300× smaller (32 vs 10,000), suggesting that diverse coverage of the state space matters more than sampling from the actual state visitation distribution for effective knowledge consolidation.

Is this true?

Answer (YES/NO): NO